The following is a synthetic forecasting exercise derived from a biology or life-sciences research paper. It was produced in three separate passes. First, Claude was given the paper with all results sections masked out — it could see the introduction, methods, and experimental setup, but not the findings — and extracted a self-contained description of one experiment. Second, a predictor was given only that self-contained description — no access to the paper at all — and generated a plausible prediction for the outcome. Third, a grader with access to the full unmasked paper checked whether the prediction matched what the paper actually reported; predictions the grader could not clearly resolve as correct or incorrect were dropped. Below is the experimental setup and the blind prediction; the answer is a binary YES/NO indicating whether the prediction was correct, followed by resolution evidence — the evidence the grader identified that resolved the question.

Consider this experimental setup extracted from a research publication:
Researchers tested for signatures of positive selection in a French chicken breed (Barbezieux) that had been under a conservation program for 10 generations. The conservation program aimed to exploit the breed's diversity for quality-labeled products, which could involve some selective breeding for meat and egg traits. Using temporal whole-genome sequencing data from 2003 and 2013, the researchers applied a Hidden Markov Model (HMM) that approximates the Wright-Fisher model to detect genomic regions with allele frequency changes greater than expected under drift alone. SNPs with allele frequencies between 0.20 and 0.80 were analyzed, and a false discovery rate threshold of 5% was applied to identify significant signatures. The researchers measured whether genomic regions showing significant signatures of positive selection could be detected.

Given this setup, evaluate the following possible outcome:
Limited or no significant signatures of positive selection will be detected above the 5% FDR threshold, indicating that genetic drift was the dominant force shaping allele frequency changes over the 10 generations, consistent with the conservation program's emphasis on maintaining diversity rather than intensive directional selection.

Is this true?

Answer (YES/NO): YES